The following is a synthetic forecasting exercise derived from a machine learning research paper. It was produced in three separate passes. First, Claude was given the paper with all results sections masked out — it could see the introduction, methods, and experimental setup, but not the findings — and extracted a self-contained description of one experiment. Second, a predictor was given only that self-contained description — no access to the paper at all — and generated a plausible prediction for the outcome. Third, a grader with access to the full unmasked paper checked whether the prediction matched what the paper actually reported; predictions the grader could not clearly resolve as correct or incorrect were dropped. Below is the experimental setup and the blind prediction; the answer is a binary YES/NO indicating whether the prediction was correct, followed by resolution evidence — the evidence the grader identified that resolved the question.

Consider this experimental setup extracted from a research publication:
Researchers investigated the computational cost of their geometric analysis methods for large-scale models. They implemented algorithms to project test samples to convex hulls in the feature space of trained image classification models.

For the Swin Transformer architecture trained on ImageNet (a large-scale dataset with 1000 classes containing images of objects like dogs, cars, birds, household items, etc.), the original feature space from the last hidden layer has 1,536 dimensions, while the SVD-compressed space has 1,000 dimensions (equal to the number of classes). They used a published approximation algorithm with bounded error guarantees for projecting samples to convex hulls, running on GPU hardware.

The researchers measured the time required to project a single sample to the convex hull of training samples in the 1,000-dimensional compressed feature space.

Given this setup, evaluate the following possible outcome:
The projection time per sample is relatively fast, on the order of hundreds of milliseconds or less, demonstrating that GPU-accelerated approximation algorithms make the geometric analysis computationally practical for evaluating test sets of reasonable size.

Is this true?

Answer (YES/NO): YES